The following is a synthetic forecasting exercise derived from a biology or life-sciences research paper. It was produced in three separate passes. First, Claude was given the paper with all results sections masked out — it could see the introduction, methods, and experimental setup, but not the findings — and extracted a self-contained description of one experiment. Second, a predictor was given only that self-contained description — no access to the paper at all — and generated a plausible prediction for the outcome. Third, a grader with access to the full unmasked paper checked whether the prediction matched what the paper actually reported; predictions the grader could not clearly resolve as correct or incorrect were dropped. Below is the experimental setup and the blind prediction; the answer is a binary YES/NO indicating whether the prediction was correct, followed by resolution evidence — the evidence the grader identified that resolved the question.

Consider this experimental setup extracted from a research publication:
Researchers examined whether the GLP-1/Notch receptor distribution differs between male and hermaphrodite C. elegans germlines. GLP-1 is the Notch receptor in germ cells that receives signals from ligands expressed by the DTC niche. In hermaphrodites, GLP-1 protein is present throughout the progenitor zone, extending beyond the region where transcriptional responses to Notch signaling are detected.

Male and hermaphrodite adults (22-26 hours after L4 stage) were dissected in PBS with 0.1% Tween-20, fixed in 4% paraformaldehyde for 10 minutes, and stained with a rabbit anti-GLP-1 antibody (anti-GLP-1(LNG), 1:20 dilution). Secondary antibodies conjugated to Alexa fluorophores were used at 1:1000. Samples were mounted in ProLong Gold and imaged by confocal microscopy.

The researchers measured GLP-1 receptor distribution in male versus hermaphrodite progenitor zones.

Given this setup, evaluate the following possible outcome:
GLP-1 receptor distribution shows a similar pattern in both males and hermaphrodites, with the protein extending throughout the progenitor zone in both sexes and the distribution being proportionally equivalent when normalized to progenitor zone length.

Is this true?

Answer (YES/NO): YES